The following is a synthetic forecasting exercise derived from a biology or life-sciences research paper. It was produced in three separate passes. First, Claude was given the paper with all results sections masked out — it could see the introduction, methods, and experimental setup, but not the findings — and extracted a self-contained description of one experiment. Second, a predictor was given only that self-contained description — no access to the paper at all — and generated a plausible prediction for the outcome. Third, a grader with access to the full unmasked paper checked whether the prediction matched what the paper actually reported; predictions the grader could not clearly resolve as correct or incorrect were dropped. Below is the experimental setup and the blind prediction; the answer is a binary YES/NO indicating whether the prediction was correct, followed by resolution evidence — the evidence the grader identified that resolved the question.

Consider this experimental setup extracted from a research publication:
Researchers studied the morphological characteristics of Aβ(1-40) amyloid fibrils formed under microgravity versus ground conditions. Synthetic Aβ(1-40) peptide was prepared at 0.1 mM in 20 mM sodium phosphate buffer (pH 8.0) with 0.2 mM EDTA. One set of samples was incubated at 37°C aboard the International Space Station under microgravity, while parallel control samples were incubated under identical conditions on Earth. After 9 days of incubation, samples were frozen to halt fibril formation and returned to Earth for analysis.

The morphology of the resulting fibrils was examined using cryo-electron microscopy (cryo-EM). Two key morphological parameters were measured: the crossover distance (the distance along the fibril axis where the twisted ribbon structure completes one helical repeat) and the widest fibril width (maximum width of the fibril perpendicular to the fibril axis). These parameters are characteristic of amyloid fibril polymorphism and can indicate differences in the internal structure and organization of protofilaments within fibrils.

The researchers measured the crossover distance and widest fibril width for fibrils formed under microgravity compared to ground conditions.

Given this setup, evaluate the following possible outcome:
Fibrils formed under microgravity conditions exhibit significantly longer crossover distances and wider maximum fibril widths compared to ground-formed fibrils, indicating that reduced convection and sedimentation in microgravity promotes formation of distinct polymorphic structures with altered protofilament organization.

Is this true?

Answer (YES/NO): NO